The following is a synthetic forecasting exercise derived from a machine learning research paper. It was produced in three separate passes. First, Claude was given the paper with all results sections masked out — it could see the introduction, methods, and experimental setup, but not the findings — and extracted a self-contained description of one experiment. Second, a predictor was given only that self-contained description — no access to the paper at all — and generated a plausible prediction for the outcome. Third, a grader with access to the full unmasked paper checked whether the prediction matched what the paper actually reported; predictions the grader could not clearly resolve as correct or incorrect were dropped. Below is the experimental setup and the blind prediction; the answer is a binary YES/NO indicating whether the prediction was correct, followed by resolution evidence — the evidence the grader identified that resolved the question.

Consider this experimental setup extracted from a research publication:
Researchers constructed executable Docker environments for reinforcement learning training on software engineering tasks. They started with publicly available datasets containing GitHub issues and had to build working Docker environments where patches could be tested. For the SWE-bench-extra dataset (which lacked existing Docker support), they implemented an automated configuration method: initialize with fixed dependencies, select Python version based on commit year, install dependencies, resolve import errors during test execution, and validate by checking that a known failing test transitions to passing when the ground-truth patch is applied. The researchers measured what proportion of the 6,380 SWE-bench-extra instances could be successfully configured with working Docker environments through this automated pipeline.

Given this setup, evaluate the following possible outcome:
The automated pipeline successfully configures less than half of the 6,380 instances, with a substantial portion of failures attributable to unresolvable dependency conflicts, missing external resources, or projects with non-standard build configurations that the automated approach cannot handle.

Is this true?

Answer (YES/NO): NO